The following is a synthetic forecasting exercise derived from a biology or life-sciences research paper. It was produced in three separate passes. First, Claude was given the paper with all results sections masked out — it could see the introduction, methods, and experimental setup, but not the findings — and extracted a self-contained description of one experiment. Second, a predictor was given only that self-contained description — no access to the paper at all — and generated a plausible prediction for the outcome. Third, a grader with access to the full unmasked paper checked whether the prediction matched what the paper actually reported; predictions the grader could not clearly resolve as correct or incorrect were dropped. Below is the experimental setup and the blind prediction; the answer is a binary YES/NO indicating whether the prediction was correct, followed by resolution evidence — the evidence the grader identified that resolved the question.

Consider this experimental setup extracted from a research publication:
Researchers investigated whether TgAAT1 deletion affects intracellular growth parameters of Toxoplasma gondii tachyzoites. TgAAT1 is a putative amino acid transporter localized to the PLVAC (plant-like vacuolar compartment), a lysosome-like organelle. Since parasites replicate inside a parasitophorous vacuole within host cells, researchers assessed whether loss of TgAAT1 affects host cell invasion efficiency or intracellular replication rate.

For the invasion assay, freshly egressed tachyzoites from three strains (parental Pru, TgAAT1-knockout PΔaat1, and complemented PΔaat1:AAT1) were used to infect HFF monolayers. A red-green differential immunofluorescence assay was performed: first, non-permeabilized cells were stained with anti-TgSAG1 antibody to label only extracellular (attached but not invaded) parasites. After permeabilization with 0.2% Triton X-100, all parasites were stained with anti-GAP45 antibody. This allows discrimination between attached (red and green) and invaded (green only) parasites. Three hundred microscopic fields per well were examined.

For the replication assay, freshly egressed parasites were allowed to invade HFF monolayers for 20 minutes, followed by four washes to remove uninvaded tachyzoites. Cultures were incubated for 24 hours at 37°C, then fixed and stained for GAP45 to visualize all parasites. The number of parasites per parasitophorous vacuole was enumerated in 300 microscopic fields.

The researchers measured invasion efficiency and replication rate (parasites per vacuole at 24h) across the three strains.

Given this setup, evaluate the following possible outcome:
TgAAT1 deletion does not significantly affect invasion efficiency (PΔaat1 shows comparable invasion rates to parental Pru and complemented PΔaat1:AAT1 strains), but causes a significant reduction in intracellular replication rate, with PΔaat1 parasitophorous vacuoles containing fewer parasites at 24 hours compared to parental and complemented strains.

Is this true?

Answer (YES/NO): NO